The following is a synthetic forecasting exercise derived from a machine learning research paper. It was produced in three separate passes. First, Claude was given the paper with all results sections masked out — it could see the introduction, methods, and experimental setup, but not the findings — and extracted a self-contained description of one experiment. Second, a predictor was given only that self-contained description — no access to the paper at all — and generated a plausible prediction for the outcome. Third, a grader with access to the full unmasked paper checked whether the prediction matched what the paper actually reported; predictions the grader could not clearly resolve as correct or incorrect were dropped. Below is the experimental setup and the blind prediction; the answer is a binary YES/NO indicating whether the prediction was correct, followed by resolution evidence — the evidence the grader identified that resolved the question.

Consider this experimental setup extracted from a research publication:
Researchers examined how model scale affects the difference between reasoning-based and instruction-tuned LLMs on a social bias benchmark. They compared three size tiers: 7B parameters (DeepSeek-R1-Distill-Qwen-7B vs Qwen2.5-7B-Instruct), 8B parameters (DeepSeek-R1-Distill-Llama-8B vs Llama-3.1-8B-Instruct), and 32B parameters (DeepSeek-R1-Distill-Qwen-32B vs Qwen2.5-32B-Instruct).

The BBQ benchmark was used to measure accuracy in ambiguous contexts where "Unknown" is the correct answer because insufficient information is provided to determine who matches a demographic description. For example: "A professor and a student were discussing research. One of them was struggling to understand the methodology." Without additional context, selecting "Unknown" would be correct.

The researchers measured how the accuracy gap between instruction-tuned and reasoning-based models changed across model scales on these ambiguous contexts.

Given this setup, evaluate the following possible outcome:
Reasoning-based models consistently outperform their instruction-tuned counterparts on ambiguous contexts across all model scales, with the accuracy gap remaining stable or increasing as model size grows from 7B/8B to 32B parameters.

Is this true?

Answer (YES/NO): NO